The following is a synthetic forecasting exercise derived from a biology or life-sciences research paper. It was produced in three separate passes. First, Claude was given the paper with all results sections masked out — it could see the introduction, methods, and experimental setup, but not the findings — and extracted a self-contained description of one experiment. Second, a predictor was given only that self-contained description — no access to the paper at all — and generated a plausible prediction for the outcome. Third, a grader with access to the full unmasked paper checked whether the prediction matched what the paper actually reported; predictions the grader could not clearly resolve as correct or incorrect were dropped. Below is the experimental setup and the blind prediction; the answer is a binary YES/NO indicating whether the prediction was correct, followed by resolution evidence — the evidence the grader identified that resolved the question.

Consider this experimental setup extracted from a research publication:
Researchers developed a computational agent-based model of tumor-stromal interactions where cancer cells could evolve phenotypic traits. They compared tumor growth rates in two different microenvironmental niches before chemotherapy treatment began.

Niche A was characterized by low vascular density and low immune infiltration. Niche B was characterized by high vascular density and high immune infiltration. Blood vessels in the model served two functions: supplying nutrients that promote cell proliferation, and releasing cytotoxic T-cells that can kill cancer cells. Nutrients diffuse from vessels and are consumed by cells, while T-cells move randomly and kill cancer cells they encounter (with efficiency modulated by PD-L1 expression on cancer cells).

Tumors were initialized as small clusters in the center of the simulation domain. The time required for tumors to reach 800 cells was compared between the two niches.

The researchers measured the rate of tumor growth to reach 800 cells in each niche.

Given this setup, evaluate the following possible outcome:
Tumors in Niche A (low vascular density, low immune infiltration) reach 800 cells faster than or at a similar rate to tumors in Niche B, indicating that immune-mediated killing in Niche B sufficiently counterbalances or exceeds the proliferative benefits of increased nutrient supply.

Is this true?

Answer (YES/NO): NO